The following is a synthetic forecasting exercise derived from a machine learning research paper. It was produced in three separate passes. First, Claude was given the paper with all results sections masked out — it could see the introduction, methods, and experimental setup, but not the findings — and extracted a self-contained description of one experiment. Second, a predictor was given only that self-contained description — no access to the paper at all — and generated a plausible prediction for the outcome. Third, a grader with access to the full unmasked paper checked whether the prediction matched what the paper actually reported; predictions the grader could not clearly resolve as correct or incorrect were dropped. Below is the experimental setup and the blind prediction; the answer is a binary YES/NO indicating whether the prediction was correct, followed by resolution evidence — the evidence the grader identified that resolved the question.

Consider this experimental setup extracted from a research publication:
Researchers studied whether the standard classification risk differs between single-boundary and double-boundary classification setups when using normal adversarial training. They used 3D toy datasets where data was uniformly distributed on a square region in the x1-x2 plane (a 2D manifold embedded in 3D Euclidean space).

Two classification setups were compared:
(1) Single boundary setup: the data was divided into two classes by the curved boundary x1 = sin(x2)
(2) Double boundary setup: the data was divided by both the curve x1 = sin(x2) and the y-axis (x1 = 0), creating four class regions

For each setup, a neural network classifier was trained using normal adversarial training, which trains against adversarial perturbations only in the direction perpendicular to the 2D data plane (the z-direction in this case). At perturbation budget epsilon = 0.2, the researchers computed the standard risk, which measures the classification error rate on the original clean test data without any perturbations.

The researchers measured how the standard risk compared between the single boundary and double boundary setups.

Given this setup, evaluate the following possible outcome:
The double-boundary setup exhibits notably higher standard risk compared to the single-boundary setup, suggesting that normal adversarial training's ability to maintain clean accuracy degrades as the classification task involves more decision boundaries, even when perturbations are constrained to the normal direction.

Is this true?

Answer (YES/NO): NO